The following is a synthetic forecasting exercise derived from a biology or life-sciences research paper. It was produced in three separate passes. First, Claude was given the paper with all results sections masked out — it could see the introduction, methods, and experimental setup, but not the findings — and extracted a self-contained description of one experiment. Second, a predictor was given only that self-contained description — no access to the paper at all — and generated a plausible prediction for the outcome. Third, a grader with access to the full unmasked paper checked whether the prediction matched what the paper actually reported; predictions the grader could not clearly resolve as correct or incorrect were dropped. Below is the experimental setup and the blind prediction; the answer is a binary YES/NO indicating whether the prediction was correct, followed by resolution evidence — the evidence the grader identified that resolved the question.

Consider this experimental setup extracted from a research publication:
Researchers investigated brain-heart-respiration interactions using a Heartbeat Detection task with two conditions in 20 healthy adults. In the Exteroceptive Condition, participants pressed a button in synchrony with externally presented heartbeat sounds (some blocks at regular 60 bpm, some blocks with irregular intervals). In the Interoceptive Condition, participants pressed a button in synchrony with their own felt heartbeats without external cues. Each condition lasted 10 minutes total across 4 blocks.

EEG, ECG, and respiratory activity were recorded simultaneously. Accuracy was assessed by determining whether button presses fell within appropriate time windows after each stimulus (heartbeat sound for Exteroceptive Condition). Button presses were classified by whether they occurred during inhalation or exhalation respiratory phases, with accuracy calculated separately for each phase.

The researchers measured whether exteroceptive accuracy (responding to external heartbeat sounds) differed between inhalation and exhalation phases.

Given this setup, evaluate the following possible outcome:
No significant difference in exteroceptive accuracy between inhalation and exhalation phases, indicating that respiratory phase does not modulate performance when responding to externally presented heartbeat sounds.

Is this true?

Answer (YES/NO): YES